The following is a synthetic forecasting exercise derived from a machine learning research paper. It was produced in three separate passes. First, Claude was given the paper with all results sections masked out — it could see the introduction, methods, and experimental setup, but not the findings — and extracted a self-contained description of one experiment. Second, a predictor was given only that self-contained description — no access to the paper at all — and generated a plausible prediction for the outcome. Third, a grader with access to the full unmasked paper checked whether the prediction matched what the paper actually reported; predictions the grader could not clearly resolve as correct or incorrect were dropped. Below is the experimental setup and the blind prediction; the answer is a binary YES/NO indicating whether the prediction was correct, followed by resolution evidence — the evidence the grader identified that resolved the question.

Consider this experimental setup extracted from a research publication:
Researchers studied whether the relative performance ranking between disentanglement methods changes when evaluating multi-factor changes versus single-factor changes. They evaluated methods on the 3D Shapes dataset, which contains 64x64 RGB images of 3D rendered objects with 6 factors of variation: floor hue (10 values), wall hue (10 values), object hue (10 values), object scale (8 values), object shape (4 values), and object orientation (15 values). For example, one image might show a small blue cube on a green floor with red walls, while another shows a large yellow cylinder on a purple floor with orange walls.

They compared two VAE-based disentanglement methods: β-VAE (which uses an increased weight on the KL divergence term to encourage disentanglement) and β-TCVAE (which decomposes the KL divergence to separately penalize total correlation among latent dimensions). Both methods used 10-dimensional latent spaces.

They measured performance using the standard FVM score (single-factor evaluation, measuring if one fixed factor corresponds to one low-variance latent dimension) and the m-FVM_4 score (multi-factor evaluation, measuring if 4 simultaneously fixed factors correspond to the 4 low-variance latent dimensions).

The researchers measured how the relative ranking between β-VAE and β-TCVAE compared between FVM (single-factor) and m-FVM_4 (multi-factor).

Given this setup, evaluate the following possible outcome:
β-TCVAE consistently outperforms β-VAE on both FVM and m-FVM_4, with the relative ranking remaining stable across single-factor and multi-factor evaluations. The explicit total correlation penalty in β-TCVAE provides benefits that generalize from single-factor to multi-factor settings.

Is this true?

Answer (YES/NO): YES